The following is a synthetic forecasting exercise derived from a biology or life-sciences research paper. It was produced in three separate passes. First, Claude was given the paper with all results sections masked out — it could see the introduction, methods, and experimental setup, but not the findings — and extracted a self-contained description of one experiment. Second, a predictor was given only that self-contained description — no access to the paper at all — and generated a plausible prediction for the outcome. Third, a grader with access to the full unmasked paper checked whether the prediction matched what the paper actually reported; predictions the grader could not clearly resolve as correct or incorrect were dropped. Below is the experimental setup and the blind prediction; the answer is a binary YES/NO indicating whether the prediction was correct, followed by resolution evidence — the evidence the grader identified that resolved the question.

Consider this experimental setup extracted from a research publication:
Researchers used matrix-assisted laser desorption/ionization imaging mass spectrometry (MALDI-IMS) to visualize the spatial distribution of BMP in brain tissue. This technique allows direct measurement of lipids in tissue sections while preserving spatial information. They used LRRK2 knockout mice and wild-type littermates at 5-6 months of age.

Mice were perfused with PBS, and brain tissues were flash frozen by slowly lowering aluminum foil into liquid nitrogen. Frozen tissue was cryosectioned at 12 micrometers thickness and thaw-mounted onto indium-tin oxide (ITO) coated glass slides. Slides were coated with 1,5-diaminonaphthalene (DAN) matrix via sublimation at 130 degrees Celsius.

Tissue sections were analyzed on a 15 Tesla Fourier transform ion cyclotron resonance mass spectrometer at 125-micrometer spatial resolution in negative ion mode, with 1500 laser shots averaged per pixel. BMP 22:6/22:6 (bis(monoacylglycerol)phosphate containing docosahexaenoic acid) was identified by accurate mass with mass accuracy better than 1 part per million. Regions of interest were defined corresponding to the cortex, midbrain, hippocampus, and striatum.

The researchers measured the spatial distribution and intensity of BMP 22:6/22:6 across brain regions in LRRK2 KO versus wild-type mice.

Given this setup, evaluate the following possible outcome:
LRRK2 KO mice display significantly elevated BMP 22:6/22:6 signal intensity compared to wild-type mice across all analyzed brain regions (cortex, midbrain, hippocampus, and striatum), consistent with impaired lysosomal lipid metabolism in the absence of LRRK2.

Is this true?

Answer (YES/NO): NO